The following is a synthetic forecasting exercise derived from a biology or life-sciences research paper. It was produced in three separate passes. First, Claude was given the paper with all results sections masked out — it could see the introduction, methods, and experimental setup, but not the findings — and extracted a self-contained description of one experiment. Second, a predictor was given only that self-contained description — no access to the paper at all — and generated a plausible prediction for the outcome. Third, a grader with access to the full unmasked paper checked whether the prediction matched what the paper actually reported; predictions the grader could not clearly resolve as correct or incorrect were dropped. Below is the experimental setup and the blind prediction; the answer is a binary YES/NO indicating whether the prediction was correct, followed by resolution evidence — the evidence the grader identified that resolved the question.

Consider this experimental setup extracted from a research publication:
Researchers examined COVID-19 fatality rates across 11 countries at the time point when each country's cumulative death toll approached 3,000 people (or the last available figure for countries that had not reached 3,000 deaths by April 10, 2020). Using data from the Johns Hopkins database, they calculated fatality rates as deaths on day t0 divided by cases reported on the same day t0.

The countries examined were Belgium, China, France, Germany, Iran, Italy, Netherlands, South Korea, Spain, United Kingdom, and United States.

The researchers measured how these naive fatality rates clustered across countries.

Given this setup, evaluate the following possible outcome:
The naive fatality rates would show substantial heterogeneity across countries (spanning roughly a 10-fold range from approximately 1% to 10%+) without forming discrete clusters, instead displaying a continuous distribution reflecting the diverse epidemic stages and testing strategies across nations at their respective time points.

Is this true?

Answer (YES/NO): NO